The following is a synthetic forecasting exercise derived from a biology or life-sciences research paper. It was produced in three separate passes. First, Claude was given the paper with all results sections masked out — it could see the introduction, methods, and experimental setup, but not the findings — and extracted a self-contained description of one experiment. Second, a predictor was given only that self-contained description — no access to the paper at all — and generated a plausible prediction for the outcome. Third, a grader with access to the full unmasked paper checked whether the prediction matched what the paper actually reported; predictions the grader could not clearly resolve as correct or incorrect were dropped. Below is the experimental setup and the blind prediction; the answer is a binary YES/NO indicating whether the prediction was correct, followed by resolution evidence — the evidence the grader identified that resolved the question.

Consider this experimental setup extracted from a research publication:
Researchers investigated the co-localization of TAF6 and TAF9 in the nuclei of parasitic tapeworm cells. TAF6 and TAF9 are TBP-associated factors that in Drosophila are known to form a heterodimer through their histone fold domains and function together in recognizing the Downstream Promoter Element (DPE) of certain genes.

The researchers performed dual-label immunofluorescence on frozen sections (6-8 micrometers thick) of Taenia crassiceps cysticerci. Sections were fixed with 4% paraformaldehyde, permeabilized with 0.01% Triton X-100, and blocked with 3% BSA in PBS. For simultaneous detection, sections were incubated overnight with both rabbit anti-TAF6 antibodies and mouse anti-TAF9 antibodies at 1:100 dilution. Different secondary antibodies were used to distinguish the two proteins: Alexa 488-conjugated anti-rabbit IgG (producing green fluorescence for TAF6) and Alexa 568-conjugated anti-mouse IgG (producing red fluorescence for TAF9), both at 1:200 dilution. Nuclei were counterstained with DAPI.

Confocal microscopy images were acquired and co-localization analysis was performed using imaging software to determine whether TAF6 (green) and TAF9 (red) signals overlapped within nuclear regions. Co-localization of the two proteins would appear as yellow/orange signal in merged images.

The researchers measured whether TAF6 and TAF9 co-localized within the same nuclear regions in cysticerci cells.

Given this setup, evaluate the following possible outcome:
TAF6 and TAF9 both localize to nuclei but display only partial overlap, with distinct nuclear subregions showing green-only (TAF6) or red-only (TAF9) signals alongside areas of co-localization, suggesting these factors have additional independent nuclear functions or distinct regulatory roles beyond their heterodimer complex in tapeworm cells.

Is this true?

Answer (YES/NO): YES